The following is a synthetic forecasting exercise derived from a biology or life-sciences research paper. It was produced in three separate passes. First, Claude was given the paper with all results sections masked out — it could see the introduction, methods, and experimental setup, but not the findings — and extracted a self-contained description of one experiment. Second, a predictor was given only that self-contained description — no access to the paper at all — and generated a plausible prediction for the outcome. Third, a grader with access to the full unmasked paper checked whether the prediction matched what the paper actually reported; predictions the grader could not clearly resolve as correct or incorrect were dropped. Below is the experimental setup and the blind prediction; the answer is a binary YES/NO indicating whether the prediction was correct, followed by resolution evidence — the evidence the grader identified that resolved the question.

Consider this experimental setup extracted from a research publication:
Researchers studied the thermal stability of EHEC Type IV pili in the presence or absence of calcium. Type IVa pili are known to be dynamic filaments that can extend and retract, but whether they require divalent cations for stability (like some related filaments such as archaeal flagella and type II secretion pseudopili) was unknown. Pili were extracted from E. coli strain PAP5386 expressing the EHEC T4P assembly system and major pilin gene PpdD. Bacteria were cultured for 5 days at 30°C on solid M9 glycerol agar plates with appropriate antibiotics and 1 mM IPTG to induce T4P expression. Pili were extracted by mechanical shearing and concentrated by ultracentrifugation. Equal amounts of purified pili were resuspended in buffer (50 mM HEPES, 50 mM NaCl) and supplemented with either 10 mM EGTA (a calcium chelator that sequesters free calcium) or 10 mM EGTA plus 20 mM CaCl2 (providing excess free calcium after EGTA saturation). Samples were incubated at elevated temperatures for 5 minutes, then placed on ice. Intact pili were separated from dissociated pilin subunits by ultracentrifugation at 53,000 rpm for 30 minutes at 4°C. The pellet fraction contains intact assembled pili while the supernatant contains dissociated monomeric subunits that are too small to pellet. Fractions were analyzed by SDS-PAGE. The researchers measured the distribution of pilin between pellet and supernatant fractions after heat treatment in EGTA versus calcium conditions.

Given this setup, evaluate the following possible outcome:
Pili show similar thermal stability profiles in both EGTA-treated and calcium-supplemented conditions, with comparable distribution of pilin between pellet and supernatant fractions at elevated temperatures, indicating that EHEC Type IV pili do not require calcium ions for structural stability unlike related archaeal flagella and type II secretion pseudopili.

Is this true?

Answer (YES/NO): NO